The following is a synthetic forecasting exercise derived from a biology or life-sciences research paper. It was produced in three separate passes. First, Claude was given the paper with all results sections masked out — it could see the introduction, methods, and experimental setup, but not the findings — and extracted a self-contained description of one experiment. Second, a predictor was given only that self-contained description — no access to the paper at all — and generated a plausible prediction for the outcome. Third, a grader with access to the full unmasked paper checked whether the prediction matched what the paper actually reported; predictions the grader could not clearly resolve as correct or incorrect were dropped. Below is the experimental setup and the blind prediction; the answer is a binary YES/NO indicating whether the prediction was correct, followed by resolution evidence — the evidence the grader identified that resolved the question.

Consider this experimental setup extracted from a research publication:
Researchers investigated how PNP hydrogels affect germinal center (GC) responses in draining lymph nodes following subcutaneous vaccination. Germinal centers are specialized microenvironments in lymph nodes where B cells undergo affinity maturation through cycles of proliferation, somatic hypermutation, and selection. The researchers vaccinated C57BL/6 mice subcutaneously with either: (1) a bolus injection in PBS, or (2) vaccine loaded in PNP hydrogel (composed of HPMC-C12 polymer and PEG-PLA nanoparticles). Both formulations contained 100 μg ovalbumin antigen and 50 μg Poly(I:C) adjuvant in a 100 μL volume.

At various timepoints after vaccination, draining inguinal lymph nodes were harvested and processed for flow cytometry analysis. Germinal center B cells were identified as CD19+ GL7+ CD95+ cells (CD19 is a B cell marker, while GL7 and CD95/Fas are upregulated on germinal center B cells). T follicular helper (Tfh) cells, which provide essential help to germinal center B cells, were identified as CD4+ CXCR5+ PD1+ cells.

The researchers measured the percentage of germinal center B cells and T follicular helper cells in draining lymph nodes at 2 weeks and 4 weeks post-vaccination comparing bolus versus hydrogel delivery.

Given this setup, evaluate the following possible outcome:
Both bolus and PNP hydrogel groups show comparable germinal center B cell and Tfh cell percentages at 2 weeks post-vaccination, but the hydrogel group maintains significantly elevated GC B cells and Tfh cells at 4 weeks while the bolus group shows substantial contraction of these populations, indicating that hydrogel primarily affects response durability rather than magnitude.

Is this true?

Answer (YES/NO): NO